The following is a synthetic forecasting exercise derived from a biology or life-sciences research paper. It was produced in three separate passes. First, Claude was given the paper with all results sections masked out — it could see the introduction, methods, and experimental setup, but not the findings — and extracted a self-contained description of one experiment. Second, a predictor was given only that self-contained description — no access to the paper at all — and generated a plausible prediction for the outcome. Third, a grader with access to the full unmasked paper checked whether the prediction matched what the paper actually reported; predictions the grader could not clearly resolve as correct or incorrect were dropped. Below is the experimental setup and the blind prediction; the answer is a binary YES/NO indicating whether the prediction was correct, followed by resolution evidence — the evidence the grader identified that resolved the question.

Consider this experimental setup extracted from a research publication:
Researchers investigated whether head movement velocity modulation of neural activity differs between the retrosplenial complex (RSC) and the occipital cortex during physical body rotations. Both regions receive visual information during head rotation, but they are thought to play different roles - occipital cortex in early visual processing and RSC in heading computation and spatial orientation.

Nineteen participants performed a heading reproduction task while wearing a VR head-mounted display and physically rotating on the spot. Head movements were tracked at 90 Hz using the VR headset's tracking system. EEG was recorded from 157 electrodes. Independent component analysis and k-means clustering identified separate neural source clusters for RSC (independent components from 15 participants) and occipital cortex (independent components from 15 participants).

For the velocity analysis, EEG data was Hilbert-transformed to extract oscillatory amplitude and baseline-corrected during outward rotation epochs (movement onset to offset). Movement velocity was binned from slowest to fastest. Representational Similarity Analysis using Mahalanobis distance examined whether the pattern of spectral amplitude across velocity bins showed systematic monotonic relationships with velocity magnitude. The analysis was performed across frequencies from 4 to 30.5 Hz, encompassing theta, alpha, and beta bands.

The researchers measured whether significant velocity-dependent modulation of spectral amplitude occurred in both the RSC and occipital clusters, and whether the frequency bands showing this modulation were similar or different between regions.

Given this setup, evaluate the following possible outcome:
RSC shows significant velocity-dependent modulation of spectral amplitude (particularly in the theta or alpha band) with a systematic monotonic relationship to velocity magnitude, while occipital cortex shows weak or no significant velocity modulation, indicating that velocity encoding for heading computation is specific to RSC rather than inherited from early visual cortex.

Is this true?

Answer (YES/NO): YES